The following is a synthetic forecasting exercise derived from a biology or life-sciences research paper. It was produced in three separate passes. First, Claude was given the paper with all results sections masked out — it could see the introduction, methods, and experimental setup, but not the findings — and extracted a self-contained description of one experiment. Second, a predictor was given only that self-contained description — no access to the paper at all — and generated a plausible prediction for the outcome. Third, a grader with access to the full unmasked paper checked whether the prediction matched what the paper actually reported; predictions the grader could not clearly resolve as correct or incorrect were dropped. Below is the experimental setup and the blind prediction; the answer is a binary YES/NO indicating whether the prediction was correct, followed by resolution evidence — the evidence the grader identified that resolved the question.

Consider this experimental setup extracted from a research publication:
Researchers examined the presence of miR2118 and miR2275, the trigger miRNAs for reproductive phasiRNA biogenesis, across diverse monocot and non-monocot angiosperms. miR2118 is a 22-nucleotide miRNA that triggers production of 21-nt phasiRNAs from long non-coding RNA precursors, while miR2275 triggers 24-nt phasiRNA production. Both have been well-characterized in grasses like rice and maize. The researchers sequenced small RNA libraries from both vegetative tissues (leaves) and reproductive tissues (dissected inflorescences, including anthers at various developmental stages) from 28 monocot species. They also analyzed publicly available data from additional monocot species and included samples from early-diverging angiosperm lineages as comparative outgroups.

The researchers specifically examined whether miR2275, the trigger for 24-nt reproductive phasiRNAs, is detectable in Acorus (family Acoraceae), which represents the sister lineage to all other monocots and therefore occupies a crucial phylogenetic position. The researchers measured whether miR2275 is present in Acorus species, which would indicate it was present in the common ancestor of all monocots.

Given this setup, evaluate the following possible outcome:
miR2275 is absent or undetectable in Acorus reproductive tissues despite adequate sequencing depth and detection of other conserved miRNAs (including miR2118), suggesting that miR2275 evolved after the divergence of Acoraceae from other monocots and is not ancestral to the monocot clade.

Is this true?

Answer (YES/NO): NO